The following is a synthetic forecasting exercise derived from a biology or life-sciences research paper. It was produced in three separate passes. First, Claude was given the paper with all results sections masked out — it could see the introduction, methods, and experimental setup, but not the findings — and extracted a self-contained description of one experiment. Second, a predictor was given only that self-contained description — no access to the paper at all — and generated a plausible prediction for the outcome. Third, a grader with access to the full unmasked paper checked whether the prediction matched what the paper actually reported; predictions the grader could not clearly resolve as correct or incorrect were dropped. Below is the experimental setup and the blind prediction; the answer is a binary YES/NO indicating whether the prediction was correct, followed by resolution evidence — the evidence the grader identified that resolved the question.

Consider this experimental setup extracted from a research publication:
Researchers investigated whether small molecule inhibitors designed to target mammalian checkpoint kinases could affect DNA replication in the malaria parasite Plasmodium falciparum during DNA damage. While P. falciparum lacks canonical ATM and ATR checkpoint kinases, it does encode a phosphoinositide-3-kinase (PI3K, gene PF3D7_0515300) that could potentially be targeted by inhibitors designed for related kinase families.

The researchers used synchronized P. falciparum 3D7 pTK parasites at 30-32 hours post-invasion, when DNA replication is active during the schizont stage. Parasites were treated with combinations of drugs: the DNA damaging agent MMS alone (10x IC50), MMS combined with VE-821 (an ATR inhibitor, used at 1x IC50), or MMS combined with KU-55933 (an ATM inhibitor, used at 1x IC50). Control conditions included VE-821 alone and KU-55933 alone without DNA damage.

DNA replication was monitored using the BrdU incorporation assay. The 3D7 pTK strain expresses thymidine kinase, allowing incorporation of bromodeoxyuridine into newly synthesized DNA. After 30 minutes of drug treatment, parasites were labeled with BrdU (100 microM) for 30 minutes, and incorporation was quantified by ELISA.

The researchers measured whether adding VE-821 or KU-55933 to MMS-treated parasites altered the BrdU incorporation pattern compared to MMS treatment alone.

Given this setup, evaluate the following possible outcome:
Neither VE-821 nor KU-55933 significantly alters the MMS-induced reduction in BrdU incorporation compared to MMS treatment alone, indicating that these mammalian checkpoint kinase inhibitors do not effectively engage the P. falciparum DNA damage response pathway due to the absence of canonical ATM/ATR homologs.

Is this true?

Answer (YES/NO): NO